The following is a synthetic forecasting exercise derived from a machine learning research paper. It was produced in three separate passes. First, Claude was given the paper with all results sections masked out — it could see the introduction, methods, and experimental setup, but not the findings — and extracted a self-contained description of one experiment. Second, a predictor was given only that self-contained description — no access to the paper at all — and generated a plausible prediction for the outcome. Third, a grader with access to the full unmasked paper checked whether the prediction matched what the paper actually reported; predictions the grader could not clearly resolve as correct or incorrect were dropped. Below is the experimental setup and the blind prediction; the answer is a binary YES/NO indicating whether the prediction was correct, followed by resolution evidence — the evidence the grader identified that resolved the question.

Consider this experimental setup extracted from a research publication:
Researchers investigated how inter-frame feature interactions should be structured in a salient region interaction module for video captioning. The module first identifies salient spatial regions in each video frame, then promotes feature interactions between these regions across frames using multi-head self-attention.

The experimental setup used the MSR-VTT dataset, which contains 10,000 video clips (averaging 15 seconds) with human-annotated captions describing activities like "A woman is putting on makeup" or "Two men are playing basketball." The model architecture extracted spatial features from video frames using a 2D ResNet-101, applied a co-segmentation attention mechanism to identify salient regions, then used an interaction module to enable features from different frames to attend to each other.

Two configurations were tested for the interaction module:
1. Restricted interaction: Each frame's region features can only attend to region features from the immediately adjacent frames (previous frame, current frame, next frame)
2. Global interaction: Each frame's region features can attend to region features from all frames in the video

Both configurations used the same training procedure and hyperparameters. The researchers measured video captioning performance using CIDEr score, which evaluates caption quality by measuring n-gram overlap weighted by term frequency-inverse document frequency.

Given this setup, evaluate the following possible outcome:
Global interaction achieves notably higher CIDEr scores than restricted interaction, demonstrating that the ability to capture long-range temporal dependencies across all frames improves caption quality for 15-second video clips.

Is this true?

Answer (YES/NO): NO